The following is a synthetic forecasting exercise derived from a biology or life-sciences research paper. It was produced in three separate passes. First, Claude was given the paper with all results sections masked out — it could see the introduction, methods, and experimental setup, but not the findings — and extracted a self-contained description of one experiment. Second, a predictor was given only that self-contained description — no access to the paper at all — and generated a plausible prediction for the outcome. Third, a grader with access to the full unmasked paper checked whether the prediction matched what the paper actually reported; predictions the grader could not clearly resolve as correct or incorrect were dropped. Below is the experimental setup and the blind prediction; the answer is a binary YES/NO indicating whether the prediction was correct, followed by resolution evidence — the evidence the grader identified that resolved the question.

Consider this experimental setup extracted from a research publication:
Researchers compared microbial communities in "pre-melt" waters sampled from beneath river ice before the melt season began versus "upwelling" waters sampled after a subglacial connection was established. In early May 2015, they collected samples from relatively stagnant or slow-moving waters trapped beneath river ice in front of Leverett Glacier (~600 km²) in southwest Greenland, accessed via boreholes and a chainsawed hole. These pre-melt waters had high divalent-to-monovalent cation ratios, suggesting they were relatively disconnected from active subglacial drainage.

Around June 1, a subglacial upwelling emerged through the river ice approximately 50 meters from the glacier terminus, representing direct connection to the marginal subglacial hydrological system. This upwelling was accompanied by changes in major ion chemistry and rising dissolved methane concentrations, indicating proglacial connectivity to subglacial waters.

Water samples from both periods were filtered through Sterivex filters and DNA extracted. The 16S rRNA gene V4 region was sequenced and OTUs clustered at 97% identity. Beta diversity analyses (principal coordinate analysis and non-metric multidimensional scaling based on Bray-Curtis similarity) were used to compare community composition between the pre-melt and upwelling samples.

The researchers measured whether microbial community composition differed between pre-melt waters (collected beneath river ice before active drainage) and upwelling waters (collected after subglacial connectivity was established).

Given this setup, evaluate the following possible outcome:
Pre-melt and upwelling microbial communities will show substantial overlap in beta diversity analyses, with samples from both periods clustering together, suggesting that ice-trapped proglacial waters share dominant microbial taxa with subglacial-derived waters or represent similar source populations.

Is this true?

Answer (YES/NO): NO